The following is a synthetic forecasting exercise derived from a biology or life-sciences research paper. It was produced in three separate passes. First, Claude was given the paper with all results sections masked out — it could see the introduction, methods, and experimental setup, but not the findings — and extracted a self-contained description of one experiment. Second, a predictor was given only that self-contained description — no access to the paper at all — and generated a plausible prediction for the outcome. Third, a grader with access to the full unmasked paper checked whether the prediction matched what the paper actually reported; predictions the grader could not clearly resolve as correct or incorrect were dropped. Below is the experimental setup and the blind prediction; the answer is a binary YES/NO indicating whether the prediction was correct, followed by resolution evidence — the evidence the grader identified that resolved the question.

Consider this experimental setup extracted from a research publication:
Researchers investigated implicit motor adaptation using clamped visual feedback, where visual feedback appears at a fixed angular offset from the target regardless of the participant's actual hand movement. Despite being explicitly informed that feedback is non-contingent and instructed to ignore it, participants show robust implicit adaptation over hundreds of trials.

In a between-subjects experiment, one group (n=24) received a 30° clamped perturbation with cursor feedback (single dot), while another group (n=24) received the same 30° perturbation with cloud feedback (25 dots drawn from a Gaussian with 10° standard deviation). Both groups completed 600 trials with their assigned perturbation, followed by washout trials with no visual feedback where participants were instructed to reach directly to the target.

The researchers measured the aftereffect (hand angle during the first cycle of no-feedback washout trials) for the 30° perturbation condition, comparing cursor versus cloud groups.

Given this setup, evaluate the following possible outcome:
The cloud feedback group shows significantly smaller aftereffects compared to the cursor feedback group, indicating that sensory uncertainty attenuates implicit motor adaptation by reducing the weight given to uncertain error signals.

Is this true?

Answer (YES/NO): NO